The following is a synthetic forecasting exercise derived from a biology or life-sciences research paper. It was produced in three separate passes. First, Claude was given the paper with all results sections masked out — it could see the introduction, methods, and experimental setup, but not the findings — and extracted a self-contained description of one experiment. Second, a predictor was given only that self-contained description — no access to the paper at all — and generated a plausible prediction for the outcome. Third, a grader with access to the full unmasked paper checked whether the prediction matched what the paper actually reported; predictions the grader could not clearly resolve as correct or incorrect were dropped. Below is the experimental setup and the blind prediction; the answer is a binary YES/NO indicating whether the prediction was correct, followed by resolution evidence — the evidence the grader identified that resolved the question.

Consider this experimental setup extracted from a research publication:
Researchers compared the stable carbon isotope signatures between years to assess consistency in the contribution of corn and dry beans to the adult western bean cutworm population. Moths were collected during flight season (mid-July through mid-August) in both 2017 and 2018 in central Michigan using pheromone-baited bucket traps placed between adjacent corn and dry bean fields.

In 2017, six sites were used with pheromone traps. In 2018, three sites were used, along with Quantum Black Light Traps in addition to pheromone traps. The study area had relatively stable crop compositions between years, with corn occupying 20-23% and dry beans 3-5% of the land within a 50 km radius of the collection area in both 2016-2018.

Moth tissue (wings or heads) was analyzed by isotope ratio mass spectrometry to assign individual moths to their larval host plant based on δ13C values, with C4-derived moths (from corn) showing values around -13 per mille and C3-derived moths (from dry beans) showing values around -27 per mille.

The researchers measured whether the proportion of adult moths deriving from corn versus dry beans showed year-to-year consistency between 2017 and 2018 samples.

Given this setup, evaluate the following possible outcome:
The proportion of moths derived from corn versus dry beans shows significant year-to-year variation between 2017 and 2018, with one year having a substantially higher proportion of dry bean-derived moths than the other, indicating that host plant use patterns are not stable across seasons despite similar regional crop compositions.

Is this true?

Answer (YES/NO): NO